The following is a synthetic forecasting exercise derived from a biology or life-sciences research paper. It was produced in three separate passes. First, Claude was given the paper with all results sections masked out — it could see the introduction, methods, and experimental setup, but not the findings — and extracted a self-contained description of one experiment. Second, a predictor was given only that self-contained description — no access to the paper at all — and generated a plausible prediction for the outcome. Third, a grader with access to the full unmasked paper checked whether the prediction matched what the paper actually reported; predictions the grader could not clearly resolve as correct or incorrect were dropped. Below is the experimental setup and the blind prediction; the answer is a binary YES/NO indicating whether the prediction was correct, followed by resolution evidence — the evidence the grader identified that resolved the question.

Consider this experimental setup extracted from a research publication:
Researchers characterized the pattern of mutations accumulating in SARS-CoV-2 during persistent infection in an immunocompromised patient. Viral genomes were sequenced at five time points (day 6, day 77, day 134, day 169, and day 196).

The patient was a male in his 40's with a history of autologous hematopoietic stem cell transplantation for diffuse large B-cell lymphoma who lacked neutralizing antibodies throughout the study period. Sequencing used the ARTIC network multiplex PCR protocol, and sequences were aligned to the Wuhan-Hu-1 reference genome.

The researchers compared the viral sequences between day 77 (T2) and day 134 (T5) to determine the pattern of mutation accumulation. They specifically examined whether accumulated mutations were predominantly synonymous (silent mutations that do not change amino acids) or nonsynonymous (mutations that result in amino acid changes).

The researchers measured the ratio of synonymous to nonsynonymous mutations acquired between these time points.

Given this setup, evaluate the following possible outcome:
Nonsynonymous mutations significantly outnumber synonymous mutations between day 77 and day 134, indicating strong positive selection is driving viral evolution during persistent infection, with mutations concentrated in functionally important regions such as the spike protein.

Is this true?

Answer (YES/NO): NO